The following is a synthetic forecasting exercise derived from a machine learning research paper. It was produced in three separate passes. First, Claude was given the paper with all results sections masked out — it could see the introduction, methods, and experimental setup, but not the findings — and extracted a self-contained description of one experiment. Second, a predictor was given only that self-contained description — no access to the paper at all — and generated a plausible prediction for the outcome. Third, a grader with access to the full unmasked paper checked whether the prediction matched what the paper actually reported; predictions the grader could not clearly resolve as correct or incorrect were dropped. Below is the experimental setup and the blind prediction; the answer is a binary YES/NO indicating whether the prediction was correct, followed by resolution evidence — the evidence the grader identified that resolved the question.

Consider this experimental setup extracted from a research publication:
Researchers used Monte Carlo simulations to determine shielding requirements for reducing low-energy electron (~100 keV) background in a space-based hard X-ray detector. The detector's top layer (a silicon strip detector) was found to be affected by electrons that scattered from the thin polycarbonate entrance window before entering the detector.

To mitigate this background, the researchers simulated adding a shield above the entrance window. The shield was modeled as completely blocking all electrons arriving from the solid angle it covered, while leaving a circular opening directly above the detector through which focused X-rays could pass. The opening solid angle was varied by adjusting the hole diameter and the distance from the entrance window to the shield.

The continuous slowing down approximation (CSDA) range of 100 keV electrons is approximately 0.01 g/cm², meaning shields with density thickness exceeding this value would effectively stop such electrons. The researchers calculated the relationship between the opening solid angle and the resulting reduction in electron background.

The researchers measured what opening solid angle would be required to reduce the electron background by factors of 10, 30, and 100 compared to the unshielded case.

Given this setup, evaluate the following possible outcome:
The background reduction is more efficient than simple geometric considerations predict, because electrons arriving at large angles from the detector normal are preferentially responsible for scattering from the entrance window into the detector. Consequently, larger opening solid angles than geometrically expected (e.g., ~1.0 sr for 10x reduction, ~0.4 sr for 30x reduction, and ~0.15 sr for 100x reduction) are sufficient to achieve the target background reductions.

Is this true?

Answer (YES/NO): NO